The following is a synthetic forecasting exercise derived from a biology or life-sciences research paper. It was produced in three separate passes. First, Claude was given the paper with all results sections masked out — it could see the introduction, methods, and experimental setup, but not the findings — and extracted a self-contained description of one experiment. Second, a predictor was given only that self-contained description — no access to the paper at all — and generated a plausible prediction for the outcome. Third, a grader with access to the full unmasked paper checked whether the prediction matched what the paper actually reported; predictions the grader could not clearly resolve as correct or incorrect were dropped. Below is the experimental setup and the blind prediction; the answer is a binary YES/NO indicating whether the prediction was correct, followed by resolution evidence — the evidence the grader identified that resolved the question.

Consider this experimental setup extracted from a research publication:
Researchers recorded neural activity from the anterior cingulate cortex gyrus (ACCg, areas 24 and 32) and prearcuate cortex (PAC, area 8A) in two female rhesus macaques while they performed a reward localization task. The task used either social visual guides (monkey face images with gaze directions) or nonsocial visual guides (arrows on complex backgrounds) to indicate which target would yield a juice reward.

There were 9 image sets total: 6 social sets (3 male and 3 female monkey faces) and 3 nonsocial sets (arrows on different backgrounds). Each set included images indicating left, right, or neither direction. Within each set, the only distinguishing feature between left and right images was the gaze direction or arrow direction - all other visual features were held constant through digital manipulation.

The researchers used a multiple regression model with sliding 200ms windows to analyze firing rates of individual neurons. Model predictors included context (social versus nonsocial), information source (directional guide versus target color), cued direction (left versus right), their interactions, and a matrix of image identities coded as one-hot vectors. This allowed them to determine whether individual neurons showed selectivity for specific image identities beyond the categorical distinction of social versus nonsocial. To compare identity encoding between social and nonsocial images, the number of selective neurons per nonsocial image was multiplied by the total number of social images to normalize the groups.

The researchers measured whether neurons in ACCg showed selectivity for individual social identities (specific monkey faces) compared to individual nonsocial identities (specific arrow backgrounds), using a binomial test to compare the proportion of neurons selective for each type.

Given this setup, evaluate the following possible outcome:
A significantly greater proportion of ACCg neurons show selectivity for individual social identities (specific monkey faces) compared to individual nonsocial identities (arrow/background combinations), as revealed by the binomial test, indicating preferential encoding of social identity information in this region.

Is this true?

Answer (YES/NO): YES